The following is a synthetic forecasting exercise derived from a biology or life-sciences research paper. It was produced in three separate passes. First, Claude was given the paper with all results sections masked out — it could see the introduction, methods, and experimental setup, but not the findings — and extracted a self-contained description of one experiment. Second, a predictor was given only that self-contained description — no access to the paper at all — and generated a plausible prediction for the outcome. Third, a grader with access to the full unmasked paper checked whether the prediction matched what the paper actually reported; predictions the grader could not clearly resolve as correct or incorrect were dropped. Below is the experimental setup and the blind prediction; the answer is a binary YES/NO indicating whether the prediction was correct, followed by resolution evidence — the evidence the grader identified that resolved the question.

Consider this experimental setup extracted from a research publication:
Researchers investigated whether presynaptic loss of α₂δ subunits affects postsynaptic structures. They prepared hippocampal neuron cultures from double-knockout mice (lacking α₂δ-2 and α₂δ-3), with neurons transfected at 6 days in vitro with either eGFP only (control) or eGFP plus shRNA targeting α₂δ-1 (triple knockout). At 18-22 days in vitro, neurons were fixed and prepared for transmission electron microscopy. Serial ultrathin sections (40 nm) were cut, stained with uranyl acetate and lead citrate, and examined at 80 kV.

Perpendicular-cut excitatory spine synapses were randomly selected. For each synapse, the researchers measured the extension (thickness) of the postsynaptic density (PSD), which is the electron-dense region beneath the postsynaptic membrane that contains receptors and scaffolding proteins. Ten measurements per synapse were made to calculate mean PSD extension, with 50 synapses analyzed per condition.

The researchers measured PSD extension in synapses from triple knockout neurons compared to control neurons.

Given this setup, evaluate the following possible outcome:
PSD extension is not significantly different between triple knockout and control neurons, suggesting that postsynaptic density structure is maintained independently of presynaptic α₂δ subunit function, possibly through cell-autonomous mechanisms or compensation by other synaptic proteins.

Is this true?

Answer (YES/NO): NO